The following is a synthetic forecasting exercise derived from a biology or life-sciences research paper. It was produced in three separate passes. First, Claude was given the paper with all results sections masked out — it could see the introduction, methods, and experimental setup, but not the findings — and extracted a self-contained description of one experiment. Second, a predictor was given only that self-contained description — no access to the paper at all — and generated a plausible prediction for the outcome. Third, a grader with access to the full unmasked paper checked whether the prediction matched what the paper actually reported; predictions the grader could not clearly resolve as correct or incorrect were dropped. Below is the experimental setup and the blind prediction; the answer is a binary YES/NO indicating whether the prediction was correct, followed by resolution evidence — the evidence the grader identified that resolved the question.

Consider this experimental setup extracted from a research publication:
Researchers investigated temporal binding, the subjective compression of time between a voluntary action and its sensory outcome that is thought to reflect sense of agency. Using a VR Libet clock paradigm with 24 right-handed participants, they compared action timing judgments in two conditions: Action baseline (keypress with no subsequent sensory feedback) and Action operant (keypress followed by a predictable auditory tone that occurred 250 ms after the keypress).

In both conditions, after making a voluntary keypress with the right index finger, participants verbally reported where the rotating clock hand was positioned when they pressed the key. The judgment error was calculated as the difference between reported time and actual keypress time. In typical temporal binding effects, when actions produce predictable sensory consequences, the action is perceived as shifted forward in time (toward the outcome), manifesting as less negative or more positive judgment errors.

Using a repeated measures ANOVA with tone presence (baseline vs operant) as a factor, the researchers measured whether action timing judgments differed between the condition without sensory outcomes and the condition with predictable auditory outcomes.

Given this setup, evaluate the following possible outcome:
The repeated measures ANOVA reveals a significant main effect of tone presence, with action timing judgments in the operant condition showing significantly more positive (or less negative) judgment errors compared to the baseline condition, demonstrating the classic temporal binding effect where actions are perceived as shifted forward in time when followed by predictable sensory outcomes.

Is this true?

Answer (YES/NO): YES